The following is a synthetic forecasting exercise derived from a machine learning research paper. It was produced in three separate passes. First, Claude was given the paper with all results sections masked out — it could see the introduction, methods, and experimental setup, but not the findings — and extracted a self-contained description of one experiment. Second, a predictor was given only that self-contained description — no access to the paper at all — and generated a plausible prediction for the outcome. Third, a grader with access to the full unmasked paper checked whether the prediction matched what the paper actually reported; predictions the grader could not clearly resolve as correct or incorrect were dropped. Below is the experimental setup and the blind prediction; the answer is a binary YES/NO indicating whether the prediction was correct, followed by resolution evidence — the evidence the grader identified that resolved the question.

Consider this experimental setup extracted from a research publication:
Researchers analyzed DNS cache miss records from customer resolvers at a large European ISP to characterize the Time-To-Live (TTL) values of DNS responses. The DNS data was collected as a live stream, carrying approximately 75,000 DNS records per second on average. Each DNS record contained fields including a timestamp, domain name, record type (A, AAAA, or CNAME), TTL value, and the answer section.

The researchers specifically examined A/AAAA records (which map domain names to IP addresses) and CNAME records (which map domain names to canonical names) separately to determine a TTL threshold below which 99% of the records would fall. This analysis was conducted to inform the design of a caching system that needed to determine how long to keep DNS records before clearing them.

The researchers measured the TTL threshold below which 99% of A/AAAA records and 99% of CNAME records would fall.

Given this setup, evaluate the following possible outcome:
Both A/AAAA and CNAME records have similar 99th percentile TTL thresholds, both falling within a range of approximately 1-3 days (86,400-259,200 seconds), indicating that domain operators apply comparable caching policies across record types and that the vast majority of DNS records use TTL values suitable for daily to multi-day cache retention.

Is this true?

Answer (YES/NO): NO